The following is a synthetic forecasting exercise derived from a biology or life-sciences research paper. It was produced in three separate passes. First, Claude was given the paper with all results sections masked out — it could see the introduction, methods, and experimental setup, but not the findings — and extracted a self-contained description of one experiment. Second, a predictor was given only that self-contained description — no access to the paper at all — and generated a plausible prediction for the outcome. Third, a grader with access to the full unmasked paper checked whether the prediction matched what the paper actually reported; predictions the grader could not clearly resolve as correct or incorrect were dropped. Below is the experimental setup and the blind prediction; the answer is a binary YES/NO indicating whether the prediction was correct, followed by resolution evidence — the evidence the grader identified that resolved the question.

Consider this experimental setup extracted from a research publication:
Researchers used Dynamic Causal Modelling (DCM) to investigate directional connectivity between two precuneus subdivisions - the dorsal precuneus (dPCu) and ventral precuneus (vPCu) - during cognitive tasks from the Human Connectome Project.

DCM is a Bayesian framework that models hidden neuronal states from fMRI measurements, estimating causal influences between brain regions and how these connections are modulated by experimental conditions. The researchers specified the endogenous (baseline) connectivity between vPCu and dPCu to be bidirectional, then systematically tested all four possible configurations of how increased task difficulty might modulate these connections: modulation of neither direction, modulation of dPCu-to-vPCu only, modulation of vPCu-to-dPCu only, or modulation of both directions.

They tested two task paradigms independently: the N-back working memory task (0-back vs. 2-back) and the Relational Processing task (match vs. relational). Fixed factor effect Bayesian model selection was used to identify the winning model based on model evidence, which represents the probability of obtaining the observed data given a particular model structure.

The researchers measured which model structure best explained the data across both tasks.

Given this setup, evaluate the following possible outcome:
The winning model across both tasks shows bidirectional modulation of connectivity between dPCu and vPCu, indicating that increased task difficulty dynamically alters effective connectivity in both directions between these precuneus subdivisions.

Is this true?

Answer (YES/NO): NO